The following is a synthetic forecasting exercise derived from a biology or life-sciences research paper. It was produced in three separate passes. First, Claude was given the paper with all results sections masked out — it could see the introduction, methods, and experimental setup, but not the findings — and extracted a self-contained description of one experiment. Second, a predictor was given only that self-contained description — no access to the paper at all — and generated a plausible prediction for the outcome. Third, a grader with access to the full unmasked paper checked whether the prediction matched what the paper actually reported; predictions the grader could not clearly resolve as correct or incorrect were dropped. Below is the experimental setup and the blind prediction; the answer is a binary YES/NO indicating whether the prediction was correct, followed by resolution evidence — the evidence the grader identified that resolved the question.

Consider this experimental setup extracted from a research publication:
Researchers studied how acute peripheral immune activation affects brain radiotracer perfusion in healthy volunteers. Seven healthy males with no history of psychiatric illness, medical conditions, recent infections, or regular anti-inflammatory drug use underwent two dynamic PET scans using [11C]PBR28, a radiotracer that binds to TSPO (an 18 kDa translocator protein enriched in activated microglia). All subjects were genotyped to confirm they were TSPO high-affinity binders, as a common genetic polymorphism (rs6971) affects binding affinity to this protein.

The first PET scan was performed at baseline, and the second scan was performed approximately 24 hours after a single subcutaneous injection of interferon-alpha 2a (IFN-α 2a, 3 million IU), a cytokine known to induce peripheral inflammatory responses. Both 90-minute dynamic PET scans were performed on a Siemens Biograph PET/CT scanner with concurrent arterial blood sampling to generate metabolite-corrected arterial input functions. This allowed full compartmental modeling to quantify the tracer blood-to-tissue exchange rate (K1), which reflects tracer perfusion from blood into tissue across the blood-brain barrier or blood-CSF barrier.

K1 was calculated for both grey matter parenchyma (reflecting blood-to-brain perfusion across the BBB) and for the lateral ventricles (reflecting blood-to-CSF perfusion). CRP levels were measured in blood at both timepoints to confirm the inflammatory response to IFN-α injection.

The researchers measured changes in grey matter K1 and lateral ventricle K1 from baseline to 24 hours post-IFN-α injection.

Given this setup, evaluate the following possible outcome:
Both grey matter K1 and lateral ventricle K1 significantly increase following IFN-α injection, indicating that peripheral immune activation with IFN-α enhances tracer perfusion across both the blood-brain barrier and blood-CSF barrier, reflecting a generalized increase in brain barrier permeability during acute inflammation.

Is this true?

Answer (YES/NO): NO